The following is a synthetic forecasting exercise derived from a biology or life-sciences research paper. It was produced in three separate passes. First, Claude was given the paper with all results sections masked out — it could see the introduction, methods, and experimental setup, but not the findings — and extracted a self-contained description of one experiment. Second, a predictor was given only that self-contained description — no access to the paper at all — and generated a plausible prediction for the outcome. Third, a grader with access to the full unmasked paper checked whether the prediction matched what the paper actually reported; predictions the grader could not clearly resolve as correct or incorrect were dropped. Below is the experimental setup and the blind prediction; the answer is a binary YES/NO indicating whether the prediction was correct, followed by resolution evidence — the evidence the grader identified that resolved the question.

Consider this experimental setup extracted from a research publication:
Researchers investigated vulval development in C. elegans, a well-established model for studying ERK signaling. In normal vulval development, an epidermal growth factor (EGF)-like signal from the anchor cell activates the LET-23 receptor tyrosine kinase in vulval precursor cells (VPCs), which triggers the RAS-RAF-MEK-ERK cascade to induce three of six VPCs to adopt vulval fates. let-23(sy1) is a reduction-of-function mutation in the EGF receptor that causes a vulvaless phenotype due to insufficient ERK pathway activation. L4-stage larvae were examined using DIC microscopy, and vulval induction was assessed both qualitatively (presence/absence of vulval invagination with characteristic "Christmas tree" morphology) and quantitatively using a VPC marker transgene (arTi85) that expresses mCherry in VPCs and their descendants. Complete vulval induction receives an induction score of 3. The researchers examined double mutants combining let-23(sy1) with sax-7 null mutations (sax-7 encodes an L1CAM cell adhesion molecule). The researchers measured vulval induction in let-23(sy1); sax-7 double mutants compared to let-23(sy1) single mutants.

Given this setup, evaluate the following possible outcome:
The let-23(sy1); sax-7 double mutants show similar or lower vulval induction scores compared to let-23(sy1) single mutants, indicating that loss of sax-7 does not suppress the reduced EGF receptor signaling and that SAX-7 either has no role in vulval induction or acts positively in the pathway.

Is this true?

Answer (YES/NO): NO